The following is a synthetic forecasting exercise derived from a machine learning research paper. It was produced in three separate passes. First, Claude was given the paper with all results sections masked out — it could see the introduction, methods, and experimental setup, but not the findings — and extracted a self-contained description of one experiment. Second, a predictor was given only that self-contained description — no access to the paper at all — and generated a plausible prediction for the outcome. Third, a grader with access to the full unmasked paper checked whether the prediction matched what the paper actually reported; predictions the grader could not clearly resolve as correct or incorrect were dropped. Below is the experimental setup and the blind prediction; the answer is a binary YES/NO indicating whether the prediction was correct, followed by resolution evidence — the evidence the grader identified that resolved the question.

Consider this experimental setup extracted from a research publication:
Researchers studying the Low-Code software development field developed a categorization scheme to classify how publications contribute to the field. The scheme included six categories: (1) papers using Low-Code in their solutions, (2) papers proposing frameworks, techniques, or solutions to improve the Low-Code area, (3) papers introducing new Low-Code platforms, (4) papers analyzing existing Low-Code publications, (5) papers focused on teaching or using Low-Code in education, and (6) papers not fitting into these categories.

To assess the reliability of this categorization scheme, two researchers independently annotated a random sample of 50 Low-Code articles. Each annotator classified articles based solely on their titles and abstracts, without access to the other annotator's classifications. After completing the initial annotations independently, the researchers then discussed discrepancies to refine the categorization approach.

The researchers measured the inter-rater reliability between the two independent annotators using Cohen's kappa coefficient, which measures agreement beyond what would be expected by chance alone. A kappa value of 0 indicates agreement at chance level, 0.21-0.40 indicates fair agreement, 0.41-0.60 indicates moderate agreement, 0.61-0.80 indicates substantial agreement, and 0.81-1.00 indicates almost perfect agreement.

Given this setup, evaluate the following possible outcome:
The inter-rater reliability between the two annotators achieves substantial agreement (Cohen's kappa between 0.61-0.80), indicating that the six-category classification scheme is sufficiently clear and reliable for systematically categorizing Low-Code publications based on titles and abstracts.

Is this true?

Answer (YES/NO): NO